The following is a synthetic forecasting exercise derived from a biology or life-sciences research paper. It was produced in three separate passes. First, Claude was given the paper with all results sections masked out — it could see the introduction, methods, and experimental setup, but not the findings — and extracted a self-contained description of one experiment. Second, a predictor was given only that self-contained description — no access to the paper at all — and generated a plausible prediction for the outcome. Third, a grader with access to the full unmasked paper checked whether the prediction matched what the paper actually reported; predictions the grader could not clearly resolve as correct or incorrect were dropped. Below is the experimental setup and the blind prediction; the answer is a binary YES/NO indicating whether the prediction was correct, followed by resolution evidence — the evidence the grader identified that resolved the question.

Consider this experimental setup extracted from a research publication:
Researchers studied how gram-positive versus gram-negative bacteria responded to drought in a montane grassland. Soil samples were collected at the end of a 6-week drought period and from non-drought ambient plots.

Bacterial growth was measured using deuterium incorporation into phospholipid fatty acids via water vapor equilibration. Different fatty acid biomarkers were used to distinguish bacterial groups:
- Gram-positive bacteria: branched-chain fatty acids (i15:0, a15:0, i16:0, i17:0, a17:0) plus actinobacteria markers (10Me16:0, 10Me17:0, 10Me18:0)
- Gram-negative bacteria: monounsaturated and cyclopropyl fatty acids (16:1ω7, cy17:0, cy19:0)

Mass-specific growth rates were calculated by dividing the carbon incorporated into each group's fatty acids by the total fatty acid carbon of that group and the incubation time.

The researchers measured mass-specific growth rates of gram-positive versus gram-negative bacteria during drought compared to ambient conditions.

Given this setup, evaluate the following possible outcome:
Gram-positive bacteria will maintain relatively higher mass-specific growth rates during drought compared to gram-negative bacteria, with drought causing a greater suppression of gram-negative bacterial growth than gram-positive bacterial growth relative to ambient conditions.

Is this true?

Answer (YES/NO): NO